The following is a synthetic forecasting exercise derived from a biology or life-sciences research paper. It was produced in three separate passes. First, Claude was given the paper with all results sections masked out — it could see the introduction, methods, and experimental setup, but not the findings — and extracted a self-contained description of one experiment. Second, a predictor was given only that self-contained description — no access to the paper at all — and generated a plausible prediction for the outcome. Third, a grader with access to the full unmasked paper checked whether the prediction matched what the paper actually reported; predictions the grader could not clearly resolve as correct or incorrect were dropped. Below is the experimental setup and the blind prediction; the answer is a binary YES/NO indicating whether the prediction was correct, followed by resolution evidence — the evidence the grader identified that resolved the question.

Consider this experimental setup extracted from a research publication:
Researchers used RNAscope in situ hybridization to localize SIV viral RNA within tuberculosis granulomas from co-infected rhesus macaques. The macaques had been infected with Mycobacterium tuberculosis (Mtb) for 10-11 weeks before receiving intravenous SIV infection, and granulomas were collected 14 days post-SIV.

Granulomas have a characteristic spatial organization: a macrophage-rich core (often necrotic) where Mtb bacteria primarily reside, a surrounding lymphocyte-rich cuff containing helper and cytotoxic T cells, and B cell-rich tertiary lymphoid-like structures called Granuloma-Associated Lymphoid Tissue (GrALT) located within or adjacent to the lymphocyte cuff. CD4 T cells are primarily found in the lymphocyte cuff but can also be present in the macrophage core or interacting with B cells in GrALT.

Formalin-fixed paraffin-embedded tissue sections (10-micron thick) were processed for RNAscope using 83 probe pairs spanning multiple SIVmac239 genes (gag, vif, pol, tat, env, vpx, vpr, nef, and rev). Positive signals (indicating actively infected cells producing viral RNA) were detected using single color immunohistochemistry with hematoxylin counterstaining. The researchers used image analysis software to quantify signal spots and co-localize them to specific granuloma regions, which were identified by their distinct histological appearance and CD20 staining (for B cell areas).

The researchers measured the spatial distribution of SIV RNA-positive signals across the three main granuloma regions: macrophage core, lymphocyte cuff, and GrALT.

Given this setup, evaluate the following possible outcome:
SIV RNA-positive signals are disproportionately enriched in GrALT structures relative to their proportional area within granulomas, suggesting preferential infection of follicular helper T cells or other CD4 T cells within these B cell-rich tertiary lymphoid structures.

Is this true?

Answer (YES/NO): YES